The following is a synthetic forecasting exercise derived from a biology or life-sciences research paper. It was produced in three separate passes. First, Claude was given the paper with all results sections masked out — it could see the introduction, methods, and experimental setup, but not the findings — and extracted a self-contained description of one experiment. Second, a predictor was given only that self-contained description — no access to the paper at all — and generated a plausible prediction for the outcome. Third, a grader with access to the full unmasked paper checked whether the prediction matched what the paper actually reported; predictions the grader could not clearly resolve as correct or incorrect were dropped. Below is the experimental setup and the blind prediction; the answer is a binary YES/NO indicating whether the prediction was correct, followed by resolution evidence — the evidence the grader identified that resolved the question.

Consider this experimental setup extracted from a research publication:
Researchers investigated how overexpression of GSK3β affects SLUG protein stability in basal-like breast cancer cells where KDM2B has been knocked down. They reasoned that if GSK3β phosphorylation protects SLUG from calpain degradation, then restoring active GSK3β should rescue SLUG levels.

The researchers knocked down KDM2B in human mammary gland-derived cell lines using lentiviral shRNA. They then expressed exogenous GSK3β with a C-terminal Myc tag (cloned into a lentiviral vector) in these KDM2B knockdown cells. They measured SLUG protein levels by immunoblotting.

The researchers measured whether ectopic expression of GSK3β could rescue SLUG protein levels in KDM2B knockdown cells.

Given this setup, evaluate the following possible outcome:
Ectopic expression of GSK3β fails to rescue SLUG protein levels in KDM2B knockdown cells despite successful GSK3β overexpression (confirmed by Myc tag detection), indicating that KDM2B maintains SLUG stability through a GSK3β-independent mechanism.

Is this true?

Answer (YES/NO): NO